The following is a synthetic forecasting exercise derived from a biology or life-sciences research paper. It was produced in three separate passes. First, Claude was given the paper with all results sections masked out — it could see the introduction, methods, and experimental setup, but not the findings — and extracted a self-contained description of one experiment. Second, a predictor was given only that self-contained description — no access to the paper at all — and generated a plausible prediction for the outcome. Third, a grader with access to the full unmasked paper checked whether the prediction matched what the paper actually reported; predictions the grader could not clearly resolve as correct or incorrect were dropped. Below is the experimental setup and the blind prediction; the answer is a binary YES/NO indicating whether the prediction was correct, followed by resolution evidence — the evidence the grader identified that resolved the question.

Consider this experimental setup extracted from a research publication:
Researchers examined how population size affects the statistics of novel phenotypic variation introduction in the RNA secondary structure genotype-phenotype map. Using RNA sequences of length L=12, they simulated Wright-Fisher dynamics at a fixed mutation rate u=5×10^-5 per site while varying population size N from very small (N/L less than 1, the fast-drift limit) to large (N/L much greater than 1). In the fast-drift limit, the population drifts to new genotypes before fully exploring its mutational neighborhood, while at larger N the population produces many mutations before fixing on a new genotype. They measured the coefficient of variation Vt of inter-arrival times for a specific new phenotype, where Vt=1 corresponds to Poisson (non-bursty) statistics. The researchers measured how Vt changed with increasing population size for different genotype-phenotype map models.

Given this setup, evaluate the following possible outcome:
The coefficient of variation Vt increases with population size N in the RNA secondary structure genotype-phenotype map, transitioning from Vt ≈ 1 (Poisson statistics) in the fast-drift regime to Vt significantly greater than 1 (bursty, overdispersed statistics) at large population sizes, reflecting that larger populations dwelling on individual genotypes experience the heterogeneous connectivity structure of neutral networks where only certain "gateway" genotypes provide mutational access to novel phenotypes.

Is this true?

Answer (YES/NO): NO